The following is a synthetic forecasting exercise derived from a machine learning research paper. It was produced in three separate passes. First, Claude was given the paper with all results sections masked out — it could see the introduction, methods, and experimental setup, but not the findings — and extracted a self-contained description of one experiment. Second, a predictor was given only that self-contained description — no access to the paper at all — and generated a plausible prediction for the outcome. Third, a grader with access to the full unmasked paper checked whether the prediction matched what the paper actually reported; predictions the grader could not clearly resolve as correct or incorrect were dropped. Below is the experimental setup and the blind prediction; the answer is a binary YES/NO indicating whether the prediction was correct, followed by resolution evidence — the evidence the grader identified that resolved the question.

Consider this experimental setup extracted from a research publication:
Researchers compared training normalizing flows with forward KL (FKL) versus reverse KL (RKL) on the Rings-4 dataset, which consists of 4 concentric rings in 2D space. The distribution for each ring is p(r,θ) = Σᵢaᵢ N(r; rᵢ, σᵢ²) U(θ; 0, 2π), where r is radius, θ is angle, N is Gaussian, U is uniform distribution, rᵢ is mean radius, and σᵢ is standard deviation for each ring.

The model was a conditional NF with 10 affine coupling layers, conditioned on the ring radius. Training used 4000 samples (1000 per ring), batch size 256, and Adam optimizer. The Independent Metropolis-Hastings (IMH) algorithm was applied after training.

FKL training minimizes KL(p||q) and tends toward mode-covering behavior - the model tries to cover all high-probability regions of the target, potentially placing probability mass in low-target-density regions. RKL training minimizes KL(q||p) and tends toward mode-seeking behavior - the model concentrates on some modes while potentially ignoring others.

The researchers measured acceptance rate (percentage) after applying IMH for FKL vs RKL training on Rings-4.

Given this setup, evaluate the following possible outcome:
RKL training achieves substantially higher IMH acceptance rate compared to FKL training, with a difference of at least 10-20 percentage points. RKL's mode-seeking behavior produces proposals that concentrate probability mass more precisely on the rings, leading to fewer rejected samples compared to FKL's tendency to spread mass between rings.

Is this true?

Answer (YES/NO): YES